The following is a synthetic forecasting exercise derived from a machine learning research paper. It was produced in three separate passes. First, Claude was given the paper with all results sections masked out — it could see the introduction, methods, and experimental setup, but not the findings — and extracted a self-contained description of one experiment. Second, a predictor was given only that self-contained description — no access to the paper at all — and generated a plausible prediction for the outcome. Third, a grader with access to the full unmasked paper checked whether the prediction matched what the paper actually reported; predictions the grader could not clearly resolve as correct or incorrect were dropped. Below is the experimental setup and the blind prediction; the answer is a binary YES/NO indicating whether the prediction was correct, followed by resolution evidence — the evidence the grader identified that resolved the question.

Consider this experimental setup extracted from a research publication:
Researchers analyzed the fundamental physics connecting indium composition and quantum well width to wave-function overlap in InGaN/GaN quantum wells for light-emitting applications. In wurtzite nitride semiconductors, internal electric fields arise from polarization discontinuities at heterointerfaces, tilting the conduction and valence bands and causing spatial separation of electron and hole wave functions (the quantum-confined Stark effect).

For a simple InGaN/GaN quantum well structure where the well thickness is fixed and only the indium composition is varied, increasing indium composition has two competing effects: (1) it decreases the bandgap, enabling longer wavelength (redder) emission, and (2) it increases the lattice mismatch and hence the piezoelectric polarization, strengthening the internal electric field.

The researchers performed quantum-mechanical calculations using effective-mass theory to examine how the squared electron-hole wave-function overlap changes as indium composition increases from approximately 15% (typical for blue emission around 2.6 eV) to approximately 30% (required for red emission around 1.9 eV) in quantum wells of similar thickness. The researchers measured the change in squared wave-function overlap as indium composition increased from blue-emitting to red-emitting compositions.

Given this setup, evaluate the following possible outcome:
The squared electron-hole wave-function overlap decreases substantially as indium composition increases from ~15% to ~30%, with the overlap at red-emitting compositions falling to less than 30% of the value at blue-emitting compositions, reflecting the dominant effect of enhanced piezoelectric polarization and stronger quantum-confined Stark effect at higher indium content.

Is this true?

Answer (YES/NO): YES